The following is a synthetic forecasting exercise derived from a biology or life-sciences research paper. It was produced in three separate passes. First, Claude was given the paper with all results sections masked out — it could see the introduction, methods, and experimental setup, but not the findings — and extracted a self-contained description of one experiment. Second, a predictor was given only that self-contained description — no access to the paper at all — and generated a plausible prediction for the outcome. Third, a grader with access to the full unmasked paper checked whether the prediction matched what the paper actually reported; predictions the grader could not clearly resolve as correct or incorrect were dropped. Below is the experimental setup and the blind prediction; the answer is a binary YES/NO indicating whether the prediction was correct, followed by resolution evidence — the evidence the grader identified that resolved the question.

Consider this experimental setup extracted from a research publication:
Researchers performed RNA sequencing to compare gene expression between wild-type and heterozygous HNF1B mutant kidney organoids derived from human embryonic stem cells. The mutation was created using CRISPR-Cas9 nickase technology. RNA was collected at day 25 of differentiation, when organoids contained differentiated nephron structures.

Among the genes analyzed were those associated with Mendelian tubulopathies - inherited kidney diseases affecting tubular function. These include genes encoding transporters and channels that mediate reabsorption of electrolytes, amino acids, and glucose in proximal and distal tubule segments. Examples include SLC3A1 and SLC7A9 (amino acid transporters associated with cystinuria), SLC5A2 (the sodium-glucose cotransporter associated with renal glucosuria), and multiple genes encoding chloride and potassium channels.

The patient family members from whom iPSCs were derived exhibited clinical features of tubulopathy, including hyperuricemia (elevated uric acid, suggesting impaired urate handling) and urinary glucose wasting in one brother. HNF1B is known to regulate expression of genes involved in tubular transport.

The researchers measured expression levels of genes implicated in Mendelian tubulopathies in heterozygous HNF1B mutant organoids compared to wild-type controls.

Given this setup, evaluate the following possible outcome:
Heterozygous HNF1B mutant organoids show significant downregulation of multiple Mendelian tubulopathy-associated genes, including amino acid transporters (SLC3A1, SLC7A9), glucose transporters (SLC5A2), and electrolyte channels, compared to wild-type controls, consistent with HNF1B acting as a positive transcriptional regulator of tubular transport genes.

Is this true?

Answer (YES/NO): NO